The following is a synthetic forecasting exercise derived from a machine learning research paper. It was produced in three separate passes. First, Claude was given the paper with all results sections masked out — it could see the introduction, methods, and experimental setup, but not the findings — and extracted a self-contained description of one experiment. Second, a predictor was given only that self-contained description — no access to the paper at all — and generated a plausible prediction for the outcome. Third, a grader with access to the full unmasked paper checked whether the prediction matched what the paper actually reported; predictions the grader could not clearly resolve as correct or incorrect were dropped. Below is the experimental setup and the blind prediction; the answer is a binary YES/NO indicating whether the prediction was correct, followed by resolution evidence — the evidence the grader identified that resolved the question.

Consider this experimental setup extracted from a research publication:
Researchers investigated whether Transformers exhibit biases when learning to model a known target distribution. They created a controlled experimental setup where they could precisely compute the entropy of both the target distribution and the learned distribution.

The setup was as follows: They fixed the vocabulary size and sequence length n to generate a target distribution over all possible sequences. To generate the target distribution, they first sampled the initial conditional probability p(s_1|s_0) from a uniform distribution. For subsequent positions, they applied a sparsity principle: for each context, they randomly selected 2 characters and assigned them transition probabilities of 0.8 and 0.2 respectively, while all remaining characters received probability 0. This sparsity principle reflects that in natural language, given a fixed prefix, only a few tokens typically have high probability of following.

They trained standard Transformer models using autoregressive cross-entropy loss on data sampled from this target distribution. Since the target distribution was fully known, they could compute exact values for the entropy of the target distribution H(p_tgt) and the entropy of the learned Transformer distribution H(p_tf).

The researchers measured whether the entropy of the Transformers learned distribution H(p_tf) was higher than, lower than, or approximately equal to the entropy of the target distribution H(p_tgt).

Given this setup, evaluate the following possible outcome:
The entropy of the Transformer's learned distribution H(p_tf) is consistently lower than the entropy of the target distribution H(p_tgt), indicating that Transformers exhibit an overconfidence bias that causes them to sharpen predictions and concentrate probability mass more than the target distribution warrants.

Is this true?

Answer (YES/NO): YES